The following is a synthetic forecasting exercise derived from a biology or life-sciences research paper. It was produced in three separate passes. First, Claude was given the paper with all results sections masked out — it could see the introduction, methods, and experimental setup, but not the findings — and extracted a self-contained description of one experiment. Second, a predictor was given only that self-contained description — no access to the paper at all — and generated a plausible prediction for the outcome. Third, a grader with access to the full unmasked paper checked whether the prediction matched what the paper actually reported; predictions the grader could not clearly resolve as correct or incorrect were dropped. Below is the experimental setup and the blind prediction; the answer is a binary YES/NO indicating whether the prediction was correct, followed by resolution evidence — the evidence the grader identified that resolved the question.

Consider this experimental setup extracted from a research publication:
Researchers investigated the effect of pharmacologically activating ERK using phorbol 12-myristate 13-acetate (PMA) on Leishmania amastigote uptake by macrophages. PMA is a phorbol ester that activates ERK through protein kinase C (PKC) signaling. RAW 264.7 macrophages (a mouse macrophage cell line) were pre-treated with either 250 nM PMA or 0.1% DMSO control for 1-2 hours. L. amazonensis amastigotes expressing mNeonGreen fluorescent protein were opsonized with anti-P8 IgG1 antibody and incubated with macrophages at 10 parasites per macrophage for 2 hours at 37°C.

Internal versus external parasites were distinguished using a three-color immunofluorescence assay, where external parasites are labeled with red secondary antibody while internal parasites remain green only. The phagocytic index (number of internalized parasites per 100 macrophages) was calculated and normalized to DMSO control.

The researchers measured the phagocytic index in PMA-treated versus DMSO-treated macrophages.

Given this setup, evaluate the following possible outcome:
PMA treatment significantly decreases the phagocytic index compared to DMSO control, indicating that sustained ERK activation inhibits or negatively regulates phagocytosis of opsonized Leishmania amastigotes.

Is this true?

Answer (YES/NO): NO